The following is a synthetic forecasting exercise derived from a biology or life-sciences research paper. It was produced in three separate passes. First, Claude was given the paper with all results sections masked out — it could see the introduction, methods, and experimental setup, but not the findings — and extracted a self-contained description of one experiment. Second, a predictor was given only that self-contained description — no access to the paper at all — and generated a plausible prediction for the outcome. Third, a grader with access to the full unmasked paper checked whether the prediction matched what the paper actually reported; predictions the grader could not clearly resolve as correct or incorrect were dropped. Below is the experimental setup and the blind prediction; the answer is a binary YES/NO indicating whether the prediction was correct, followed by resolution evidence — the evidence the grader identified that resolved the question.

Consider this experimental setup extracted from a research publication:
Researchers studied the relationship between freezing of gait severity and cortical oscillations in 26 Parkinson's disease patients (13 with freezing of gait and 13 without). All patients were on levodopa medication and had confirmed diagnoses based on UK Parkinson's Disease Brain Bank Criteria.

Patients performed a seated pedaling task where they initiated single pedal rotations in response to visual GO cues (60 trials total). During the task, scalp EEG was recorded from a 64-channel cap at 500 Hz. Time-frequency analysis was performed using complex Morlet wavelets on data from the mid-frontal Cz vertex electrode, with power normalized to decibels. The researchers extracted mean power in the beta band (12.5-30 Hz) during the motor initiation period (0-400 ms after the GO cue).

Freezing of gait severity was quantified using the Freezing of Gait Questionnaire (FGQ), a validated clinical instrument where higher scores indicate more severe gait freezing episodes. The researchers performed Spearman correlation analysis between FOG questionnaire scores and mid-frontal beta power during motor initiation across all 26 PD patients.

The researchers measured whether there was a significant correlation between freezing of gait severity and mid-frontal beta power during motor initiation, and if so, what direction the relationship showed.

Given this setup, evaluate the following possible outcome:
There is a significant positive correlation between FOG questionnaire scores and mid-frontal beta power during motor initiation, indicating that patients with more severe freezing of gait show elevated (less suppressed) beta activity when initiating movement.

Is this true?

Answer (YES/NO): YES